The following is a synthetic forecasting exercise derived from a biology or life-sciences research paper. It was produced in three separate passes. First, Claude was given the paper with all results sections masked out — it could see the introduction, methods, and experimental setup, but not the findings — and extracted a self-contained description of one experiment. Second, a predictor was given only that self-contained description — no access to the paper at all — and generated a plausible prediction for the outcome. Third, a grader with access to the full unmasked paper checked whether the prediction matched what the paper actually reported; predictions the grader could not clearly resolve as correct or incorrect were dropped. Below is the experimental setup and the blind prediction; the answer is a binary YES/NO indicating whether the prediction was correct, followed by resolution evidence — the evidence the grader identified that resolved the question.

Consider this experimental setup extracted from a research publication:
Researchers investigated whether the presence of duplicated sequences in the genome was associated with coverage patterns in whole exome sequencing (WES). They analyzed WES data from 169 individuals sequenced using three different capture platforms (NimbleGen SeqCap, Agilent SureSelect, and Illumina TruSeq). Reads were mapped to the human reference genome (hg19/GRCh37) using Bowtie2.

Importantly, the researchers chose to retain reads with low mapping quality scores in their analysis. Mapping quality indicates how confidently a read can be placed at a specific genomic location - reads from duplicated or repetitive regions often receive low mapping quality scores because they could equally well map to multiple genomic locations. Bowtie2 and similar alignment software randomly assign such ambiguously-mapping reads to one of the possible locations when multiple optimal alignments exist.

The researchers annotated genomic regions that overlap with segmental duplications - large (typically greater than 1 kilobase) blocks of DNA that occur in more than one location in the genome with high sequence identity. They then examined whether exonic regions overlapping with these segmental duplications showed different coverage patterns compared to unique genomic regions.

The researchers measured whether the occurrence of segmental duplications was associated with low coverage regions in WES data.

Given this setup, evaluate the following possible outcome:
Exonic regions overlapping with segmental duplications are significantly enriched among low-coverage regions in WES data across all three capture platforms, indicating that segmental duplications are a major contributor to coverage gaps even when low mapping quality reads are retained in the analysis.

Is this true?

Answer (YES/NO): NO